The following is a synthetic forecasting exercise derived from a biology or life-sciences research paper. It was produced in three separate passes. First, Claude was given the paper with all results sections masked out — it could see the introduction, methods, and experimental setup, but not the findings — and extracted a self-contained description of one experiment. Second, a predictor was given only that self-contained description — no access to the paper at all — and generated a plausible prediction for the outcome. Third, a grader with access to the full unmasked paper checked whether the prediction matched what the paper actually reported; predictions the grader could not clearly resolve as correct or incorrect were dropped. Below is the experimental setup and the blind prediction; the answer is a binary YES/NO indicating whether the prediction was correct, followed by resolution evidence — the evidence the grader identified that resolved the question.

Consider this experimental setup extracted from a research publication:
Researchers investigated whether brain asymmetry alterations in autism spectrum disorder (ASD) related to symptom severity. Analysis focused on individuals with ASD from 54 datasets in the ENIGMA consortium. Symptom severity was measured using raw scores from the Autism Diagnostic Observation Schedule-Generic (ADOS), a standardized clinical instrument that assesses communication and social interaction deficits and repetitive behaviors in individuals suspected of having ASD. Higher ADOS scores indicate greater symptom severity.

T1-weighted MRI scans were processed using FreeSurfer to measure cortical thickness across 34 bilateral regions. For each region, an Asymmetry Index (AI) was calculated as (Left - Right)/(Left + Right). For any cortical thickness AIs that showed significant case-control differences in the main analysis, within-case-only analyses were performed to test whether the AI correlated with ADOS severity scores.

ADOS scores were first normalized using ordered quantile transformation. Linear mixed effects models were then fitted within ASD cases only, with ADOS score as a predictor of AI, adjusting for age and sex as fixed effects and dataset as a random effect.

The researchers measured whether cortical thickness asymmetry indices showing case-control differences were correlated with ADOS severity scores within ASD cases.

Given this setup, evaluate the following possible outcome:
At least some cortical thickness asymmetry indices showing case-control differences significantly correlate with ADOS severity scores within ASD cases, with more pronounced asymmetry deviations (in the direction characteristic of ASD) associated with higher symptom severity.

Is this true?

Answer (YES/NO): NO